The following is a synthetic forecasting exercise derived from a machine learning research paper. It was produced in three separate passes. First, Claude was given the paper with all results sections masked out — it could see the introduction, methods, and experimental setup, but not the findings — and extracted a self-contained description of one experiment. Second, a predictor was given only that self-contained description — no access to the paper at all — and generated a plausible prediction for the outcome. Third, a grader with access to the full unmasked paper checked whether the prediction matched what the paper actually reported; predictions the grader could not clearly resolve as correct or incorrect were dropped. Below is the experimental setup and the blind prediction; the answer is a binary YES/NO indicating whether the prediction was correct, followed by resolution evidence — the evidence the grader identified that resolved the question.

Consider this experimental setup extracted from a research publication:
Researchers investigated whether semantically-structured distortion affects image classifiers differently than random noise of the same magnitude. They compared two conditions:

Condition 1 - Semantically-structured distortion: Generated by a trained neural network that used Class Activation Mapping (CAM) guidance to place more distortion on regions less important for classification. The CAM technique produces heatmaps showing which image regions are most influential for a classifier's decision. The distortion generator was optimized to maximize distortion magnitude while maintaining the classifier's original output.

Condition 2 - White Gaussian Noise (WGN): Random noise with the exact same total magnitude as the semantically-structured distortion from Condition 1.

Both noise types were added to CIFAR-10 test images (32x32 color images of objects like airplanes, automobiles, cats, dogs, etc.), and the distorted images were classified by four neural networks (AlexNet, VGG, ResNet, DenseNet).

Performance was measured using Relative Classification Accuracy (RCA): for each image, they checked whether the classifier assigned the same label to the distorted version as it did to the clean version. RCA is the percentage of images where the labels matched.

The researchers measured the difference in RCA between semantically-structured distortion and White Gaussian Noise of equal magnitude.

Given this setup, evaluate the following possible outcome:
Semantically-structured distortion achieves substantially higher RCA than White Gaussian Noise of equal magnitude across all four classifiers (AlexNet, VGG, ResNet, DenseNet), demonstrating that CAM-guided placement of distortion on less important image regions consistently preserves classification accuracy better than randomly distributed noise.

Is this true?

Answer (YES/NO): YES